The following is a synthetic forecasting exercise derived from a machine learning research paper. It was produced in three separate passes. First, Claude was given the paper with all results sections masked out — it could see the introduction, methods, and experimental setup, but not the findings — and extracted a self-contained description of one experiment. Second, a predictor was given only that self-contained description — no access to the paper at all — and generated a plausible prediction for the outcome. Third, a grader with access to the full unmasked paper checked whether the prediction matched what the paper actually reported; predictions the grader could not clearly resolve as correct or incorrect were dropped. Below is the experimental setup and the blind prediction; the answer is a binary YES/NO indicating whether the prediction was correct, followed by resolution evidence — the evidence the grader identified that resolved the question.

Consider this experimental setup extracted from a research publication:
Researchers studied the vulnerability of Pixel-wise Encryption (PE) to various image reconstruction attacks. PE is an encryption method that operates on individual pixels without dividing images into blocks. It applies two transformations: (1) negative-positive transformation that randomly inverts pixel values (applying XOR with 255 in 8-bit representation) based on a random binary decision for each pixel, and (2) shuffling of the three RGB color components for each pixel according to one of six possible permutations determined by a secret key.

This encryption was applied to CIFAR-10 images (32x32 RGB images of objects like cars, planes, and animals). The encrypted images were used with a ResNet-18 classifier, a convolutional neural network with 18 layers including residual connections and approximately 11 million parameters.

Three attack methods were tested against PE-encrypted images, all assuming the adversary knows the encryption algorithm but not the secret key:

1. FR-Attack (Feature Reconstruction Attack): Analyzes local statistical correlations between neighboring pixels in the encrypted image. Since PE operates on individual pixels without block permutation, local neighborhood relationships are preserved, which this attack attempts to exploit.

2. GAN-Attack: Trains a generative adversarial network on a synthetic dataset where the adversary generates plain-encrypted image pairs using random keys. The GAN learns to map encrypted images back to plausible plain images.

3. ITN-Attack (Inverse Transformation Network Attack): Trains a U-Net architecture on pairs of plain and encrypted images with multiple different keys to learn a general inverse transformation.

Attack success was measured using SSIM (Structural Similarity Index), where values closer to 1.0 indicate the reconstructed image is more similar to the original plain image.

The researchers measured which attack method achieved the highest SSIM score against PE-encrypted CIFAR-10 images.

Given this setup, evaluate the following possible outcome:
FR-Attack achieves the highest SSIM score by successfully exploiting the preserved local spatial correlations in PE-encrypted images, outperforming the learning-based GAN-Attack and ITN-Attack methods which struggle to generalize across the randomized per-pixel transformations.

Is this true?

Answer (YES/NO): YES